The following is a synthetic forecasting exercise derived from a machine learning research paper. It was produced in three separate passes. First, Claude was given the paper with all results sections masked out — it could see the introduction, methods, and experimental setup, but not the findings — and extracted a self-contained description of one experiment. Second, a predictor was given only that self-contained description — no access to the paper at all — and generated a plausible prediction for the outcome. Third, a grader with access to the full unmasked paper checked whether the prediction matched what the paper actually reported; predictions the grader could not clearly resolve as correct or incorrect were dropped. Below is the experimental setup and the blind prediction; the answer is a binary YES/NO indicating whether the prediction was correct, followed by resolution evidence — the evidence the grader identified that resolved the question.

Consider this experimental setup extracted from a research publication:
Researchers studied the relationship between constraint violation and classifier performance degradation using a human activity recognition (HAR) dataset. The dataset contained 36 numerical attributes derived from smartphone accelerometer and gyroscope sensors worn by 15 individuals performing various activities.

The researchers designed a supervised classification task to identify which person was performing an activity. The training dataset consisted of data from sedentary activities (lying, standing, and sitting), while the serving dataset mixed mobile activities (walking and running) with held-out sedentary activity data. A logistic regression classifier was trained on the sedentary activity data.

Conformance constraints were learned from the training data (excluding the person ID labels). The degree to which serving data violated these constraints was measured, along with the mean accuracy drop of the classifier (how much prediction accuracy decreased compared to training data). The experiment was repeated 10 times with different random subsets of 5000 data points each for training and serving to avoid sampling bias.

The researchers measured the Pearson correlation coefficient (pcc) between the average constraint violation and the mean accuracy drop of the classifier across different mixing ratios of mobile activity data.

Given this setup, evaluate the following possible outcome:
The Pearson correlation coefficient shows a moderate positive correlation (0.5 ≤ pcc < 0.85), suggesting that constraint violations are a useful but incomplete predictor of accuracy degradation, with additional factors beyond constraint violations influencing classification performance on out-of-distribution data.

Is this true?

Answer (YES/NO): NO